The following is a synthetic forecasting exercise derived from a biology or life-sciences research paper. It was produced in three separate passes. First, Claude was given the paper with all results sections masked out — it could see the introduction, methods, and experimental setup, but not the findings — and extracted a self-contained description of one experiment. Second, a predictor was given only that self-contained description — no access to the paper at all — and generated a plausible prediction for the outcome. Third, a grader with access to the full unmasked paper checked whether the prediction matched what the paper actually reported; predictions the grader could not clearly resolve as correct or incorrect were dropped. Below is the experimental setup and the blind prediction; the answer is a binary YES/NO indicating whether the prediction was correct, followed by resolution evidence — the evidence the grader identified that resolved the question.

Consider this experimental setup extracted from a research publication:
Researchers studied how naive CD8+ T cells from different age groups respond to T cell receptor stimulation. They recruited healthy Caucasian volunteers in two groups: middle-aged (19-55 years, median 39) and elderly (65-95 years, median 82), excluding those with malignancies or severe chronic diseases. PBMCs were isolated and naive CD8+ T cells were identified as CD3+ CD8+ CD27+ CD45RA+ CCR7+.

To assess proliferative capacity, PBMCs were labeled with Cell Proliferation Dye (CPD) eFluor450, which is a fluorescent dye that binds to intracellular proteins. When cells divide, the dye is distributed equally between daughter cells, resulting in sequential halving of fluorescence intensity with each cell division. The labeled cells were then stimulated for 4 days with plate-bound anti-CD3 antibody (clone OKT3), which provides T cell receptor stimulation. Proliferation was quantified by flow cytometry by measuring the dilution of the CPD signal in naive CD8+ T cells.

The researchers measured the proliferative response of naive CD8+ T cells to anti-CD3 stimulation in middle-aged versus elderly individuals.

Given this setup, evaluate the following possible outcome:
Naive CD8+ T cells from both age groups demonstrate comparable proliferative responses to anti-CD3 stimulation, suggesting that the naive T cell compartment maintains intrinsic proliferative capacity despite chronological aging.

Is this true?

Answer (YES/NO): NO